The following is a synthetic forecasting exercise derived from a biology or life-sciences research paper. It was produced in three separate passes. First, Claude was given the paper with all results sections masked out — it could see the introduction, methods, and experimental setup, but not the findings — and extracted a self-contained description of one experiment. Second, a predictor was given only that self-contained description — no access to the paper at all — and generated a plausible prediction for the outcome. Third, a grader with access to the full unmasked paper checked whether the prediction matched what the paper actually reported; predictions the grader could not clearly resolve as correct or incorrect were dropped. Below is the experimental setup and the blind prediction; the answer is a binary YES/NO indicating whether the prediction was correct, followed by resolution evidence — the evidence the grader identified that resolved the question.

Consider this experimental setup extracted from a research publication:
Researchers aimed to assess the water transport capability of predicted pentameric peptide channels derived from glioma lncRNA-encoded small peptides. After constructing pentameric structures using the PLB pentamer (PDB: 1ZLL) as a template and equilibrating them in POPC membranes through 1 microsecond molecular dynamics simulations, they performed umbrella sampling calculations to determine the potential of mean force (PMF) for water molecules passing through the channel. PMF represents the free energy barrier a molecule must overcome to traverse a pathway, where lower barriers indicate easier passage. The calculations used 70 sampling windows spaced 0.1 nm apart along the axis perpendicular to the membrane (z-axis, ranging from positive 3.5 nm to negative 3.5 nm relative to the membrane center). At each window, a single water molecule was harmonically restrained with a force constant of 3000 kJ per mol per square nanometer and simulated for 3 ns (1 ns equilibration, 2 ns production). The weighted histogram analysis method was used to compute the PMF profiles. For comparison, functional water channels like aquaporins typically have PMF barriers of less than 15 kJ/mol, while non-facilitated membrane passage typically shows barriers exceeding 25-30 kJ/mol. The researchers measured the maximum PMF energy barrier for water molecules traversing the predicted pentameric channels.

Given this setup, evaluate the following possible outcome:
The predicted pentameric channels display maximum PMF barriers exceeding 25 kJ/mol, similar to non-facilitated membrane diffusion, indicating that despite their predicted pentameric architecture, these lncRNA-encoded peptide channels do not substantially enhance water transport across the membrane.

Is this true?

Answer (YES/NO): NO